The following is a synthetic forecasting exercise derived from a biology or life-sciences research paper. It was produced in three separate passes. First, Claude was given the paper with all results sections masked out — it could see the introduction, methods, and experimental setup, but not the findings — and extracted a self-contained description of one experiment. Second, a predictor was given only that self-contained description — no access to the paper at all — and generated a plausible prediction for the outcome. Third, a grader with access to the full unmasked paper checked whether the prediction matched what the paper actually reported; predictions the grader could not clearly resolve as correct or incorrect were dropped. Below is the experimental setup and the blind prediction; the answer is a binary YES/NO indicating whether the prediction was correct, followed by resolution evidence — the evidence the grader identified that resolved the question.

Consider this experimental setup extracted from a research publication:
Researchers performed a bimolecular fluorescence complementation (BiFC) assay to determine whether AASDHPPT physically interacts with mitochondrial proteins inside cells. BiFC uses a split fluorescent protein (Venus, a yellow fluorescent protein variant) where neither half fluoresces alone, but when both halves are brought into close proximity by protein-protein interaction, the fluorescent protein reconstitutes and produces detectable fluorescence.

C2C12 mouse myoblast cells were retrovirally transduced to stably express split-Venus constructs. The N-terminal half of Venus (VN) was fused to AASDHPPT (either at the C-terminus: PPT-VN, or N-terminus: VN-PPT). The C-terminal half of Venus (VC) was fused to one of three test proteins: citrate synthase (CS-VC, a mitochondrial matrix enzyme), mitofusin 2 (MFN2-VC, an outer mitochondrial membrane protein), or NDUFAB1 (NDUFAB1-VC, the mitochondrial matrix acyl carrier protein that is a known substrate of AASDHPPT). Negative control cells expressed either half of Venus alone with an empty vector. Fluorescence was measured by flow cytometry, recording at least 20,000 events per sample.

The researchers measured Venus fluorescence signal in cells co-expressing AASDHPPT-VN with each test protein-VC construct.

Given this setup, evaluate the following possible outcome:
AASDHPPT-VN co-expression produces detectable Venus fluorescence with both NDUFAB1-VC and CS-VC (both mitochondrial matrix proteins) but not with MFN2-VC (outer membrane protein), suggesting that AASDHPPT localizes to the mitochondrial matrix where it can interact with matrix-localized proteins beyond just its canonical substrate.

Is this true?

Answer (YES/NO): YES